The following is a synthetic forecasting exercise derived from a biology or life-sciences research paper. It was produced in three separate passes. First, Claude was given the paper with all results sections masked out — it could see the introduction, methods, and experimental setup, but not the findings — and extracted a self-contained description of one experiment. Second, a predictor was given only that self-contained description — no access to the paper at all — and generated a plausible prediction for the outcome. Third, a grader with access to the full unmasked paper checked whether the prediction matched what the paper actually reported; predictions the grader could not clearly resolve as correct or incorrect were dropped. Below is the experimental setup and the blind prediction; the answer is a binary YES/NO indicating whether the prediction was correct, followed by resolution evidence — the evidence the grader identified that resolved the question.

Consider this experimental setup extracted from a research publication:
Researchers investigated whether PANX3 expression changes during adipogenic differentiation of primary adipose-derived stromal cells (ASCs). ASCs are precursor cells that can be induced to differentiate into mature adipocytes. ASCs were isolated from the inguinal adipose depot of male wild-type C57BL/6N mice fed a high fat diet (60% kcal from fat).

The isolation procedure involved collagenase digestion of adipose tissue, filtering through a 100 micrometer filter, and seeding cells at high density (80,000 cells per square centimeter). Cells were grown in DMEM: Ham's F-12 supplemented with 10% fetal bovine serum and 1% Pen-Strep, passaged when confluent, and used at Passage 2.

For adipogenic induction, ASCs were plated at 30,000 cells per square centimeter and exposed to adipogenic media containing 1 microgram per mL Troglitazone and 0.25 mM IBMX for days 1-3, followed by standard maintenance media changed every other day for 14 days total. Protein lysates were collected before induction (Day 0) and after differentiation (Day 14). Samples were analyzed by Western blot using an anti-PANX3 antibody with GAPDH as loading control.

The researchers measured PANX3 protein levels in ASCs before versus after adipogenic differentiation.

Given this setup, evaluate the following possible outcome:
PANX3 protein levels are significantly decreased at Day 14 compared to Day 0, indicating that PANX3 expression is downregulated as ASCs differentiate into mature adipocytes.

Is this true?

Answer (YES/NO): NO